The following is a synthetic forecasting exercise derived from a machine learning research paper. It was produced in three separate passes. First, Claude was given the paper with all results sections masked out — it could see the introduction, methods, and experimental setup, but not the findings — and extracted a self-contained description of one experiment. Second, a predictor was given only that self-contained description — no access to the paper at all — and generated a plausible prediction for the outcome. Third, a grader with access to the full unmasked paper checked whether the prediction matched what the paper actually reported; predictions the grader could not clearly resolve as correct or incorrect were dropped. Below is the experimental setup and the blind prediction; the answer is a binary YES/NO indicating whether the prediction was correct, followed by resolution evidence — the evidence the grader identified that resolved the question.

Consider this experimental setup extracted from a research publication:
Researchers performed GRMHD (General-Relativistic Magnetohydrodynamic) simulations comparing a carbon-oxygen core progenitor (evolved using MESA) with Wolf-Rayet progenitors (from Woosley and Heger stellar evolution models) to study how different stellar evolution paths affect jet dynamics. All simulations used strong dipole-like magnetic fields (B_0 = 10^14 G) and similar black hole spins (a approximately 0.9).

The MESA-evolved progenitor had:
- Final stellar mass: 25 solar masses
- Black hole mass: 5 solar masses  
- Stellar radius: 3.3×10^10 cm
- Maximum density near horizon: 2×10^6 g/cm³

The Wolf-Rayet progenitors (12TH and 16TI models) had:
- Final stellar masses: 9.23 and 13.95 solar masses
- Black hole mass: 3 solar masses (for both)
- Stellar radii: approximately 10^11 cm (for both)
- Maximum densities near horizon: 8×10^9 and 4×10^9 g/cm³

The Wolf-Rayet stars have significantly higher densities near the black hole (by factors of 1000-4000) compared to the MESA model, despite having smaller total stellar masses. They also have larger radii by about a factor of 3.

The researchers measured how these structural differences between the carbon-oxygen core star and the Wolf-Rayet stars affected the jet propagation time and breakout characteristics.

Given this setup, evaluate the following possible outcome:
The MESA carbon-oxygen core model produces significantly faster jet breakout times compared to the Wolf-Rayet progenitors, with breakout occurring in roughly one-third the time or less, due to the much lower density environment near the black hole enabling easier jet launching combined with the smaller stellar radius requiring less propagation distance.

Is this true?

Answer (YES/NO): NO